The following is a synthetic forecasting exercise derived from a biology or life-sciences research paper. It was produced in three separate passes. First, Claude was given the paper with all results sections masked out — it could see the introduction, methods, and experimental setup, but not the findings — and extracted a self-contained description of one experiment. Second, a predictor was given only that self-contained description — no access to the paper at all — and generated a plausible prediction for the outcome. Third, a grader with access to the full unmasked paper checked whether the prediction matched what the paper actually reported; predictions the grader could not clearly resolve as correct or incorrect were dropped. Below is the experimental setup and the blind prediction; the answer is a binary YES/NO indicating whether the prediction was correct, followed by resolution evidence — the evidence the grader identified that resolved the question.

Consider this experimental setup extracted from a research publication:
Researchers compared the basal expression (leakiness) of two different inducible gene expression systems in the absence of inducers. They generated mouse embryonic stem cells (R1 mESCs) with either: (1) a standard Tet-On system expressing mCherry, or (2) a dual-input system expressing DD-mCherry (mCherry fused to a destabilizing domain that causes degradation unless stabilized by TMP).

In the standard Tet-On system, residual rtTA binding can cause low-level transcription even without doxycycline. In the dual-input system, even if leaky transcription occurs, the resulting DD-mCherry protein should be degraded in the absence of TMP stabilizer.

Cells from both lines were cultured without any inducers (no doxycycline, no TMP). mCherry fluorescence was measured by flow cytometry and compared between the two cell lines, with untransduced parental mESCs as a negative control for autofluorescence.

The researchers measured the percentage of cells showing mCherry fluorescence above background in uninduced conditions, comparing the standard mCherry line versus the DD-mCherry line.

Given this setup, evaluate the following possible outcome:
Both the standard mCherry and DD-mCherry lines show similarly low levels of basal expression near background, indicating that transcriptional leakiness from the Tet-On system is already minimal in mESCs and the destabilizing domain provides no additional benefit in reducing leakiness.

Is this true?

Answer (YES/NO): YES